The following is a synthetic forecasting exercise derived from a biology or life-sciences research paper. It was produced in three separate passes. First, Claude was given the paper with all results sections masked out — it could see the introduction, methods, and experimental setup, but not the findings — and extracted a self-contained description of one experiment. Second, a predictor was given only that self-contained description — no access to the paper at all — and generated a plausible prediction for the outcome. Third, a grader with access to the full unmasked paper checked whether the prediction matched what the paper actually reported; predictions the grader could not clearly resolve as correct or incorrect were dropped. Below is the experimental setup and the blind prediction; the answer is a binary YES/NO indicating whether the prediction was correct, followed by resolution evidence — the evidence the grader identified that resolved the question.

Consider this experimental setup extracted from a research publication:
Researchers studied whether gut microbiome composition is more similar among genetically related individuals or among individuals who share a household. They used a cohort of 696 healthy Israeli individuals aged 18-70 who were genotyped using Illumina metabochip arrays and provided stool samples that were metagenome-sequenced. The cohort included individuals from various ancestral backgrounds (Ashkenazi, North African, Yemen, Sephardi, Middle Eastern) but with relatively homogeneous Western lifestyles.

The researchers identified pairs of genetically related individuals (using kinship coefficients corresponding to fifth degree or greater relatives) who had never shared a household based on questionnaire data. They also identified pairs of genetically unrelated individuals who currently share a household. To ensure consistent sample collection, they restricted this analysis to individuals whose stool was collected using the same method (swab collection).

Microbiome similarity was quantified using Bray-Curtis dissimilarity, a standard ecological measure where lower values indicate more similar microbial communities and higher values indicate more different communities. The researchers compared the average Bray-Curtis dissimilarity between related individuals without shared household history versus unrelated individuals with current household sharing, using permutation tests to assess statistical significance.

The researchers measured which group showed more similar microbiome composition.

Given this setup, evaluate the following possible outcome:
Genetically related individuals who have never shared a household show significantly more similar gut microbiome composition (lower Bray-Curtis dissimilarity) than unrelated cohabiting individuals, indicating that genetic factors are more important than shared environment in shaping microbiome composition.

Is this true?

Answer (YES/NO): NO